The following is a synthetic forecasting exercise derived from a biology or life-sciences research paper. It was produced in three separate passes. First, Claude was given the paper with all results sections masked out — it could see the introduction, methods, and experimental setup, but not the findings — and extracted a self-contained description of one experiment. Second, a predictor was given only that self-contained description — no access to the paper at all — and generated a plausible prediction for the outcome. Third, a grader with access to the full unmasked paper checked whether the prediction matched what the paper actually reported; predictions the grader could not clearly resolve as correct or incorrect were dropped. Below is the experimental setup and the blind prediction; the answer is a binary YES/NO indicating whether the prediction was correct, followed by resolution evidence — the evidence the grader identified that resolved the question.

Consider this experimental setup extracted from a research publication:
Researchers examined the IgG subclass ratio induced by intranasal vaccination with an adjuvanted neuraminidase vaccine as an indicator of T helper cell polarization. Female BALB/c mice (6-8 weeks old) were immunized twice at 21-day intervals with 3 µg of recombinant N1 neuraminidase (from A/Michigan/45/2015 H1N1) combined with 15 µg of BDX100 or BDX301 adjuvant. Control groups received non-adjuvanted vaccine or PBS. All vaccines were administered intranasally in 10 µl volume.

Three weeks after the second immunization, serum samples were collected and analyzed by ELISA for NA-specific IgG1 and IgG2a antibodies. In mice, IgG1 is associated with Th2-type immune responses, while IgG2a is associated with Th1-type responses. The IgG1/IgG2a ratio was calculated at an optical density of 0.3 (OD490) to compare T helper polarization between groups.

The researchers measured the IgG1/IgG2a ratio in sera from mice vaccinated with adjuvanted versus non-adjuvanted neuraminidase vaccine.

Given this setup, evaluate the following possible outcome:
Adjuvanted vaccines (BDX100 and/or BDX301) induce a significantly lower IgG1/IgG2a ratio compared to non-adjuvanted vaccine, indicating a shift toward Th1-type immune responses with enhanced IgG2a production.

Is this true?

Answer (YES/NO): NO